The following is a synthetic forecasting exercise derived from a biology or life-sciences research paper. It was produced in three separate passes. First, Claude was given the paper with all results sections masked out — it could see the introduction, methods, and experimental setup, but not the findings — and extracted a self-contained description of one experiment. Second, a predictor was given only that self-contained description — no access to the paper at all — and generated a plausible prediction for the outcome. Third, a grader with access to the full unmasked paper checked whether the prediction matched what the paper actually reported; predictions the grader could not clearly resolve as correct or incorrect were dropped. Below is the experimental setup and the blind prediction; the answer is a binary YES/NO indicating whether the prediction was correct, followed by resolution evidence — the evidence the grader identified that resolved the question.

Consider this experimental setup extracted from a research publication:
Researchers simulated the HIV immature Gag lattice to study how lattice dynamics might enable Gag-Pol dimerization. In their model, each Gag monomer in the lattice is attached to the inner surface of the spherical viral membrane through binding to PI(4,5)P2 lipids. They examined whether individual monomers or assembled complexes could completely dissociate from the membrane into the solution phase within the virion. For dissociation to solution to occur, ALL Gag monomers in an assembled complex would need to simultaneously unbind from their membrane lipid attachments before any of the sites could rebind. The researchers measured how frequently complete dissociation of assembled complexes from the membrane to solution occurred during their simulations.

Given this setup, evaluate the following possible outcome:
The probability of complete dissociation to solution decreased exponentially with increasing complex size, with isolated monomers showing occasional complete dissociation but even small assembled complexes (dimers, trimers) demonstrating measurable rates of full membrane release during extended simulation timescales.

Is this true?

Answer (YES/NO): NO